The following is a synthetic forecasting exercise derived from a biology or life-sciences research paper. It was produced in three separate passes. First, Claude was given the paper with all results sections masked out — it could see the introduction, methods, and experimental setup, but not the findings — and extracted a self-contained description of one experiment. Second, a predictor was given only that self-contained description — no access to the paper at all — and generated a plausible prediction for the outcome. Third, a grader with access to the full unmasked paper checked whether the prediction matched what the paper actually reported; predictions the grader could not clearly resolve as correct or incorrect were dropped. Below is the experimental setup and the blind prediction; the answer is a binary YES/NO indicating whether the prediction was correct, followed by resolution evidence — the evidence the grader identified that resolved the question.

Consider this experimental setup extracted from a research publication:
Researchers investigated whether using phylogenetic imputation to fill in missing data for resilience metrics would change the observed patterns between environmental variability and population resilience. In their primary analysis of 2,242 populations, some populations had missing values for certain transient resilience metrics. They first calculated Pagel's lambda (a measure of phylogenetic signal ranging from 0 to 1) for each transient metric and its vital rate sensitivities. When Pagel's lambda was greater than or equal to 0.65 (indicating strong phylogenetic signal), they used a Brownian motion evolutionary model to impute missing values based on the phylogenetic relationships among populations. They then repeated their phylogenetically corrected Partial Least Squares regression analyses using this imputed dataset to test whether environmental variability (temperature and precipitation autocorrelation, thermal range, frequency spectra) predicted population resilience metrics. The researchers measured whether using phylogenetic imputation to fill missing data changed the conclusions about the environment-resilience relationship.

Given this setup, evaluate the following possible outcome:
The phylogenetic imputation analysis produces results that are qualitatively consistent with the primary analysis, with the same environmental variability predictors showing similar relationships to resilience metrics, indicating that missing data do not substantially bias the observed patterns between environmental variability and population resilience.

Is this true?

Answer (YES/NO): YES